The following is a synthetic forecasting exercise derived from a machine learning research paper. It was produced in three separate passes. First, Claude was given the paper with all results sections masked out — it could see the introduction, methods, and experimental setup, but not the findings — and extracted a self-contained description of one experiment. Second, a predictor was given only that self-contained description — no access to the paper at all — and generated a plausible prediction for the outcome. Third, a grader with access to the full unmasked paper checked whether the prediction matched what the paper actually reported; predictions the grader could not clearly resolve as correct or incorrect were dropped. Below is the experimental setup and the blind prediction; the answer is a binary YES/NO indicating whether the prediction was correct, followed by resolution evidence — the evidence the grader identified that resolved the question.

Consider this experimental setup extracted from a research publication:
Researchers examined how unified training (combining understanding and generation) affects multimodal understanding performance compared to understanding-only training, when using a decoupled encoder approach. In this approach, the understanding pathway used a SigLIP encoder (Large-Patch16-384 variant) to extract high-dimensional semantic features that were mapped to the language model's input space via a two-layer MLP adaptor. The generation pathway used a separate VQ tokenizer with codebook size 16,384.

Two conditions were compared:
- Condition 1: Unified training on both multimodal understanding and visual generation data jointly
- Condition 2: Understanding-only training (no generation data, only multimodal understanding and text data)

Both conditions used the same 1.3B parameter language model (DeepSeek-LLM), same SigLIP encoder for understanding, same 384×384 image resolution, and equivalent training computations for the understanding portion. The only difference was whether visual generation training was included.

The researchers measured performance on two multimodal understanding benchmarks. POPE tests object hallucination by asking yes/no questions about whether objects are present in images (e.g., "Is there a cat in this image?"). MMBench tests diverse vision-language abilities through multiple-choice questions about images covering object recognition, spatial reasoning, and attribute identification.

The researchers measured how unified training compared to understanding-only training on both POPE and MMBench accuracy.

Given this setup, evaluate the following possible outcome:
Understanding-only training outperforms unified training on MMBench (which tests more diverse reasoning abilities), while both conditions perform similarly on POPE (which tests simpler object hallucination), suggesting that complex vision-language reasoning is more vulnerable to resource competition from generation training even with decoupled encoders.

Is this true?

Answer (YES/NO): NO